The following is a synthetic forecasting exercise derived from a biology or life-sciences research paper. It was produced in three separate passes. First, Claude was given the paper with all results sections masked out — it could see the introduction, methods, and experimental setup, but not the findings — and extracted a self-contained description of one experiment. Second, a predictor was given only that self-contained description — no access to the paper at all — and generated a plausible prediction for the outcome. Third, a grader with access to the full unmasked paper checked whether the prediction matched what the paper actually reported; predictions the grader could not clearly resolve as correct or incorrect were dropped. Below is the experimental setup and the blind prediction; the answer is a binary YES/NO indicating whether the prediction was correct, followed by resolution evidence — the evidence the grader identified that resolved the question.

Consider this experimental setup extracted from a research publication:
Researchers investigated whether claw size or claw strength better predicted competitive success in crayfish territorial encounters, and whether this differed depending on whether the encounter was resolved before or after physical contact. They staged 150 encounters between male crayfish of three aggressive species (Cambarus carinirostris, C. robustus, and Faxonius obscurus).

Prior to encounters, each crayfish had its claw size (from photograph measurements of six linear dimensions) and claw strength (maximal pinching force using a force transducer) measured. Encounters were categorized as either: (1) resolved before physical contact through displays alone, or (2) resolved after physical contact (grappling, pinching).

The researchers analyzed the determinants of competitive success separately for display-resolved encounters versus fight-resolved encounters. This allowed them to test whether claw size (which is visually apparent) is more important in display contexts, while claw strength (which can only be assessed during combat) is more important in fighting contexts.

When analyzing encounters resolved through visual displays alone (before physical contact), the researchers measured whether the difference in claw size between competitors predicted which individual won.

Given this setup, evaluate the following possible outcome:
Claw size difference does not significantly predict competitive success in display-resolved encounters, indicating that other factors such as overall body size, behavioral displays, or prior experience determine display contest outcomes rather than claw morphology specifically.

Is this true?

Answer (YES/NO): YES